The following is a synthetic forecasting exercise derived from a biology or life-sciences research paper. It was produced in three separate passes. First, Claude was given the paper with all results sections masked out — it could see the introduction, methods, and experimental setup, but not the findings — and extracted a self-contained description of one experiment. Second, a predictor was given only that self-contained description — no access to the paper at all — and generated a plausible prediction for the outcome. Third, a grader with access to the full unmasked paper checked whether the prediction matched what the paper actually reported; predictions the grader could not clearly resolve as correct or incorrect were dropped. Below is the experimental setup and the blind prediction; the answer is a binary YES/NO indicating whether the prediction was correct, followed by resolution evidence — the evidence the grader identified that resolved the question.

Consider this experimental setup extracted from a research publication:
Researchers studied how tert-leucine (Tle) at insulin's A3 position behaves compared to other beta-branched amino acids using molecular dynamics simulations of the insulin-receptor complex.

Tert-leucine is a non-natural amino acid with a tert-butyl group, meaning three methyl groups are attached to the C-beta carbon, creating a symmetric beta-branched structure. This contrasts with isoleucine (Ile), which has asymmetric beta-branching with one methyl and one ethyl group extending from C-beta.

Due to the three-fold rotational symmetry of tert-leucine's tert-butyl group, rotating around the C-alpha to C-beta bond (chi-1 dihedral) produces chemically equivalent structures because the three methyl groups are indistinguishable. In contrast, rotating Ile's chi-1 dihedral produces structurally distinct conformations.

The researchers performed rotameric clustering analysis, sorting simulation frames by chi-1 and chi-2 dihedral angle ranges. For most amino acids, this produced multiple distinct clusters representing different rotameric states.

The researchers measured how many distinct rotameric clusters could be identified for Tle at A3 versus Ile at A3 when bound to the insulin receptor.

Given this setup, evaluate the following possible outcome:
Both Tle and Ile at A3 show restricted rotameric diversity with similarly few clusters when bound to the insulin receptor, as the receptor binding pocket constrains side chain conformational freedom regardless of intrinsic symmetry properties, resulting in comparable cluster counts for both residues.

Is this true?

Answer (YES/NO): NO